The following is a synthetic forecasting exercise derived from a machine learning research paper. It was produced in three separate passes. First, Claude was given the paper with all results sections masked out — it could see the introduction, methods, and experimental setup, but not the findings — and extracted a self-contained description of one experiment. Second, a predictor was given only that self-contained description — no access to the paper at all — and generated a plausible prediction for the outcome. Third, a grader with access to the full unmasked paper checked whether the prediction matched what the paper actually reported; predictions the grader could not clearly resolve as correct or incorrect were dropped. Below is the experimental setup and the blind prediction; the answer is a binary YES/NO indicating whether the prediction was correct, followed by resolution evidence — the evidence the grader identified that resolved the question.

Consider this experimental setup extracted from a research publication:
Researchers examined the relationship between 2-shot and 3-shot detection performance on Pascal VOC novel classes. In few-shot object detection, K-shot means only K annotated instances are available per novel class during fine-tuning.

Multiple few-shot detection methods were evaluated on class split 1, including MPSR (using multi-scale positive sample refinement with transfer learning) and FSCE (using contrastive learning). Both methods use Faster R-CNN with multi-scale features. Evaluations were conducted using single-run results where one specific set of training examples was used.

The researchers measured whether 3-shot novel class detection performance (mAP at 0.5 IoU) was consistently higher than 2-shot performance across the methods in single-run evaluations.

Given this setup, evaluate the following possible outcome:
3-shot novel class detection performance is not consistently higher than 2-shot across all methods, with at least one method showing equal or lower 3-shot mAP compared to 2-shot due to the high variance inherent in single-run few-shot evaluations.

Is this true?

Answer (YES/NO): NO